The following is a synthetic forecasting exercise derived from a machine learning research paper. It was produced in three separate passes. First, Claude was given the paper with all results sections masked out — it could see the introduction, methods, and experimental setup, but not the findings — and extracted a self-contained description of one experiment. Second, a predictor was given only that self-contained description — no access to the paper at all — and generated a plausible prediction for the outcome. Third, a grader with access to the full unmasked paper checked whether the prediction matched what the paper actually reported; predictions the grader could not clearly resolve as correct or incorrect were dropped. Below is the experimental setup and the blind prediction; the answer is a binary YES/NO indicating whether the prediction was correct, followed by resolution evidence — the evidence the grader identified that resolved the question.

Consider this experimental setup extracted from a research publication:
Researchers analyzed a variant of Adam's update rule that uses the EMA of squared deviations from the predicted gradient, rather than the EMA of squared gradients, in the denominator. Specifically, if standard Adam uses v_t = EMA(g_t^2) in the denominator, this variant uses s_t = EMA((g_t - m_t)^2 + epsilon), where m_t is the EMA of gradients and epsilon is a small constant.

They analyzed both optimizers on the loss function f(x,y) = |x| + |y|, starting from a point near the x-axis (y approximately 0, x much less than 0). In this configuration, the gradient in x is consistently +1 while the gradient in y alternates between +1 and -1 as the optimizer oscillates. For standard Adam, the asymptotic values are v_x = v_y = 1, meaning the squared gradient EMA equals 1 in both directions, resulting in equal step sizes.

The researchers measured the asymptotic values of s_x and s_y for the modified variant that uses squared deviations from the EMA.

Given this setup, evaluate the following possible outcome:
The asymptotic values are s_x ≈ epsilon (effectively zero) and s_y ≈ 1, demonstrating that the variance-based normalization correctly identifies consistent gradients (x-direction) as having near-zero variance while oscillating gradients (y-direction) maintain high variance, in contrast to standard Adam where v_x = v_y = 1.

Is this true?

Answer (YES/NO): YES